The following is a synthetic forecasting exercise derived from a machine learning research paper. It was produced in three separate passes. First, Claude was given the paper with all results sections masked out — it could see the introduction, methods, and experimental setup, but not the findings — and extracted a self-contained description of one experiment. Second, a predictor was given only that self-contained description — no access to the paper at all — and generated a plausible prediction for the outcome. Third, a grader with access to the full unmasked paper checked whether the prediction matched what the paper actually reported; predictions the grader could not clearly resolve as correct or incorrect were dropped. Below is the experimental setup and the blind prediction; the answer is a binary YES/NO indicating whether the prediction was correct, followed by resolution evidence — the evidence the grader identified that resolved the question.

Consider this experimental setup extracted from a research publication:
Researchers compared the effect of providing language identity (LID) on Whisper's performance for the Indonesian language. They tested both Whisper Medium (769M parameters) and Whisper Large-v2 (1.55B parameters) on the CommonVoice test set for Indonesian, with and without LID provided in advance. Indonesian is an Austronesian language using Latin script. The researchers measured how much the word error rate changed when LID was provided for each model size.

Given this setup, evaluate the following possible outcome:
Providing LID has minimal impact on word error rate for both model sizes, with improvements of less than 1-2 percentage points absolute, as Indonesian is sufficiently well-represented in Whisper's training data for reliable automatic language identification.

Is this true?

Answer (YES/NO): NO